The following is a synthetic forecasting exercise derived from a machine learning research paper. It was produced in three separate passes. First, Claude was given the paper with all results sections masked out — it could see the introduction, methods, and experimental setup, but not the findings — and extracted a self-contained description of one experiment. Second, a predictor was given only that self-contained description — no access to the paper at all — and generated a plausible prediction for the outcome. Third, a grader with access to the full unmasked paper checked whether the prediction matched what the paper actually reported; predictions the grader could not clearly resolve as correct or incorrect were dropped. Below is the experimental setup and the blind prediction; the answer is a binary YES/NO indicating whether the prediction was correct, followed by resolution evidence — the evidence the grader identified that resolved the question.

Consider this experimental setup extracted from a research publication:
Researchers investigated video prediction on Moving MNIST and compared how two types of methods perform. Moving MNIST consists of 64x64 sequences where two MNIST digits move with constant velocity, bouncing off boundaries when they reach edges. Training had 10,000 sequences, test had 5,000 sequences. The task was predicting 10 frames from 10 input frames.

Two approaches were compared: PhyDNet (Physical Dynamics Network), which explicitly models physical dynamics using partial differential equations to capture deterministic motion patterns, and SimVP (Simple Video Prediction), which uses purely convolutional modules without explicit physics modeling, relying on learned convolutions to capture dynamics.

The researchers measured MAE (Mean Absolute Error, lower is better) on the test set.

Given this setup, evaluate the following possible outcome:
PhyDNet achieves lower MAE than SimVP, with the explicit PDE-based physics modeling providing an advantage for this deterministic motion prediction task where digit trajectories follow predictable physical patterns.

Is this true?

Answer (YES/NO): NO